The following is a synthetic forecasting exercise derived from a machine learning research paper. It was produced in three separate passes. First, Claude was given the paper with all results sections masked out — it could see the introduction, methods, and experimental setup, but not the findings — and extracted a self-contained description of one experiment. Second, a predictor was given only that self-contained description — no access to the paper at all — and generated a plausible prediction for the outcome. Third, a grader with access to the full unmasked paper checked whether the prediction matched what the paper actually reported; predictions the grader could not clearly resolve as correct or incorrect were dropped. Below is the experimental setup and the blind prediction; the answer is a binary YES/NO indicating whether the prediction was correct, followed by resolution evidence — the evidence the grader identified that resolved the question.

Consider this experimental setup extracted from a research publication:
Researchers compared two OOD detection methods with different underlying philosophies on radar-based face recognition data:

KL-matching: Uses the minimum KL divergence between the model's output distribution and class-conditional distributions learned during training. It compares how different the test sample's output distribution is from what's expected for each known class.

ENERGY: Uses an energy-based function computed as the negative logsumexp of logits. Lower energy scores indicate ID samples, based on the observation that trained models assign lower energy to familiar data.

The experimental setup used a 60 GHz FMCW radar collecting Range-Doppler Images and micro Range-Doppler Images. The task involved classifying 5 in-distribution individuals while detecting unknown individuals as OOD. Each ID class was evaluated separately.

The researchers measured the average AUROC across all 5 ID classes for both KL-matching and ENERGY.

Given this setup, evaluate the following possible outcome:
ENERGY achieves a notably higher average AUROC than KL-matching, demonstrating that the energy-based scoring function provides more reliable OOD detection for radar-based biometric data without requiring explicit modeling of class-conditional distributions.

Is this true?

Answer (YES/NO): NO